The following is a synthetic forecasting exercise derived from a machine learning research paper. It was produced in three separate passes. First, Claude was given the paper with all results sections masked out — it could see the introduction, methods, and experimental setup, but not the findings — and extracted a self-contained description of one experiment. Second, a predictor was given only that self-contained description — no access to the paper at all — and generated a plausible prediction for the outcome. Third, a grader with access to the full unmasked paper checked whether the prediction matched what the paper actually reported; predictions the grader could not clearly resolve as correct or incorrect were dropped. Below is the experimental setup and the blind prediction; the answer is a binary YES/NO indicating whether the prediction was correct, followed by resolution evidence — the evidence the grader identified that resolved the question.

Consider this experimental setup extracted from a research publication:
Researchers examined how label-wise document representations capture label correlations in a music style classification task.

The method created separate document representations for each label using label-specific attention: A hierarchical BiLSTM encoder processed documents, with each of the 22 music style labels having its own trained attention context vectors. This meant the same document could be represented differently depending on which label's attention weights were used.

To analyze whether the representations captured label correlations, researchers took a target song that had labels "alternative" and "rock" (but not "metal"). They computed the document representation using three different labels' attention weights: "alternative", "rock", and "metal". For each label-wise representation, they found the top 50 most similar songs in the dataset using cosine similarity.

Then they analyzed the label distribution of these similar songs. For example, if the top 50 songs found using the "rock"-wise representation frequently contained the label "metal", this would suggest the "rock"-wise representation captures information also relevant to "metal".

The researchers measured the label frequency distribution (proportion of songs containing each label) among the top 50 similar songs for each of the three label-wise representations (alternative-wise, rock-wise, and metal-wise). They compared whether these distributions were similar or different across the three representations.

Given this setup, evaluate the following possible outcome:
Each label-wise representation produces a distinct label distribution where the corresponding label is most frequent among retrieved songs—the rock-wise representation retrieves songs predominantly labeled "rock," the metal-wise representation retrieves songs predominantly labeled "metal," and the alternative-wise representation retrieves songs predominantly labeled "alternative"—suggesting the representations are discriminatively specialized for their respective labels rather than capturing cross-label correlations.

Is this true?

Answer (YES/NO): NO